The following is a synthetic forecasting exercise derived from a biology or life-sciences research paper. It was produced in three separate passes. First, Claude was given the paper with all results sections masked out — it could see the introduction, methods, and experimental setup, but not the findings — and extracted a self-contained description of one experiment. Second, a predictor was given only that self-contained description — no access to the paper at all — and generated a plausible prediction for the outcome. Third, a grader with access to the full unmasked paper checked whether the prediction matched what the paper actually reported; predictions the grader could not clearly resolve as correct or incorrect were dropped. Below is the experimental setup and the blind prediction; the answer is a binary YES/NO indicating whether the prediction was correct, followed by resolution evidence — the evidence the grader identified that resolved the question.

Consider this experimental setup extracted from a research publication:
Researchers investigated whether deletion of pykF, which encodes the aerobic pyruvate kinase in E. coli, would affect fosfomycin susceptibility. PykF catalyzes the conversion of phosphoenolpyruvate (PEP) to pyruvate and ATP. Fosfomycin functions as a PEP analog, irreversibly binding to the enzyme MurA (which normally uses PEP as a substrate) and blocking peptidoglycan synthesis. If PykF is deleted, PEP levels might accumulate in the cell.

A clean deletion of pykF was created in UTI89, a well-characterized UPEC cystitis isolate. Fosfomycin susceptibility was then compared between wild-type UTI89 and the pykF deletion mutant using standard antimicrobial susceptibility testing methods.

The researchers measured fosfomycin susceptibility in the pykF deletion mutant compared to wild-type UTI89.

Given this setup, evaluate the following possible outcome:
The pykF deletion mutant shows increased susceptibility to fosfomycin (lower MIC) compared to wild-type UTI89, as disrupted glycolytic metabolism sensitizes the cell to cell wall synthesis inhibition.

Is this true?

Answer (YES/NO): NO